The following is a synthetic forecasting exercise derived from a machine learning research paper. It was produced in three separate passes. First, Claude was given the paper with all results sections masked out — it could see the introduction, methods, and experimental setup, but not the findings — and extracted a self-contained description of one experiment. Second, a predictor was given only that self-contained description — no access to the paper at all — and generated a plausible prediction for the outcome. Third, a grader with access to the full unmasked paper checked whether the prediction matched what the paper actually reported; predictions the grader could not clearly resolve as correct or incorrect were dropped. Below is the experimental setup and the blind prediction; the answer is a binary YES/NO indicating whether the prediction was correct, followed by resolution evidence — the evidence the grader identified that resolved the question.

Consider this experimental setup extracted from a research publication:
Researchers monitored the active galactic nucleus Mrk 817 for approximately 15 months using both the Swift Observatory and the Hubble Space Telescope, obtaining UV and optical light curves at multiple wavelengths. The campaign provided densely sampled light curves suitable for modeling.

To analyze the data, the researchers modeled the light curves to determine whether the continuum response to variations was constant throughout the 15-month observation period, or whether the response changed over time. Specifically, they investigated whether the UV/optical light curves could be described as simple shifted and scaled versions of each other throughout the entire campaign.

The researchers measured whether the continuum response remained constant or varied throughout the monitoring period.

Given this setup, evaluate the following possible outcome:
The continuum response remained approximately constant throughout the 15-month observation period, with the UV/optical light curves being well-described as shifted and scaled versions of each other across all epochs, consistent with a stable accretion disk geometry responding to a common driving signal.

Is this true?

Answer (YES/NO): NO